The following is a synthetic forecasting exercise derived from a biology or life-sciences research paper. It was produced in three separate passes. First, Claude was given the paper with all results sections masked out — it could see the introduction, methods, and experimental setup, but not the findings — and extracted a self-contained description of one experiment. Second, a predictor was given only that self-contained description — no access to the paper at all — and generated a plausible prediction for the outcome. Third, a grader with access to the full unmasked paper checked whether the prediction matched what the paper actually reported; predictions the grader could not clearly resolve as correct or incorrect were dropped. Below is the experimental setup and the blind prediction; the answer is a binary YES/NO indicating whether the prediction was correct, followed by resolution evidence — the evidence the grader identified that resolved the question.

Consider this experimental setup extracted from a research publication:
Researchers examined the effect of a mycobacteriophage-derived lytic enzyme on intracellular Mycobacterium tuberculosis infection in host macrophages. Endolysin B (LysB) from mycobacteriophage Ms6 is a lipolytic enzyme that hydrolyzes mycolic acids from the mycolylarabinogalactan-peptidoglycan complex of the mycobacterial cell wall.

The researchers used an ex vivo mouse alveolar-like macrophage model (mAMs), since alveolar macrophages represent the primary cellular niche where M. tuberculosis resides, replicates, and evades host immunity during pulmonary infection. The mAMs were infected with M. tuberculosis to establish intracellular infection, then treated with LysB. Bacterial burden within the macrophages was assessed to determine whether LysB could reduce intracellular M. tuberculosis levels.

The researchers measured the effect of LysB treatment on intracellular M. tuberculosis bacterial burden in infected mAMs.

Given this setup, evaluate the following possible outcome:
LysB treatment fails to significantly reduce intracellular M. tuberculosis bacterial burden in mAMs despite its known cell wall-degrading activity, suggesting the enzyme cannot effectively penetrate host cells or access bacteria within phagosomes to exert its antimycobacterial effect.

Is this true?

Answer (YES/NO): NO